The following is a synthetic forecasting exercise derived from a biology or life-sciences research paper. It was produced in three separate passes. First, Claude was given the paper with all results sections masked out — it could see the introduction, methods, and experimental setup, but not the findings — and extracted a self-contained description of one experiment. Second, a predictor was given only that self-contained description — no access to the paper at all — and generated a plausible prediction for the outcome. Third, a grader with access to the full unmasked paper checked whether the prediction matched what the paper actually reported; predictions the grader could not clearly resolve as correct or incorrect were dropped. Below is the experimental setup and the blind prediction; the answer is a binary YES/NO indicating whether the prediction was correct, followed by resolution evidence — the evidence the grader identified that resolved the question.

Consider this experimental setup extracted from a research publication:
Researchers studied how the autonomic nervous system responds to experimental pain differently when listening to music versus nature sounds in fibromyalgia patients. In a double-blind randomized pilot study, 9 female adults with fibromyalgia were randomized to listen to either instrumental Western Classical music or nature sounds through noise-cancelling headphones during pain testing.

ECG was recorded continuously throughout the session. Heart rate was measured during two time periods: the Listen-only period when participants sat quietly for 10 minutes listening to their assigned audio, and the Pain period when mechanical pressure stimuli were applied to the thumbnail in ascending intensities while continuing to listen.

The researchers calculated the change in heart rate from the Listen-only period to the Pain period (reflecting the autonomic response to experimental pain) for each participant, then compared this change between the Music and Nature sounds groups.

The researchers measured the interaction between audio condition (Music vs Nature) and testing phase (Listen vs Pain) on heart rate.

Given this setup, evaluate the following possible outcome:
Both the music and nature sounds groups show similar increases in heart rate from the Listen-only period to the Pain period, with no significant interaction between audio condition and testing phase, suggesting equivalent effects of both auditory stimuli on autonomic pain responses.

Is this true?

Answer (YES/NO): NO